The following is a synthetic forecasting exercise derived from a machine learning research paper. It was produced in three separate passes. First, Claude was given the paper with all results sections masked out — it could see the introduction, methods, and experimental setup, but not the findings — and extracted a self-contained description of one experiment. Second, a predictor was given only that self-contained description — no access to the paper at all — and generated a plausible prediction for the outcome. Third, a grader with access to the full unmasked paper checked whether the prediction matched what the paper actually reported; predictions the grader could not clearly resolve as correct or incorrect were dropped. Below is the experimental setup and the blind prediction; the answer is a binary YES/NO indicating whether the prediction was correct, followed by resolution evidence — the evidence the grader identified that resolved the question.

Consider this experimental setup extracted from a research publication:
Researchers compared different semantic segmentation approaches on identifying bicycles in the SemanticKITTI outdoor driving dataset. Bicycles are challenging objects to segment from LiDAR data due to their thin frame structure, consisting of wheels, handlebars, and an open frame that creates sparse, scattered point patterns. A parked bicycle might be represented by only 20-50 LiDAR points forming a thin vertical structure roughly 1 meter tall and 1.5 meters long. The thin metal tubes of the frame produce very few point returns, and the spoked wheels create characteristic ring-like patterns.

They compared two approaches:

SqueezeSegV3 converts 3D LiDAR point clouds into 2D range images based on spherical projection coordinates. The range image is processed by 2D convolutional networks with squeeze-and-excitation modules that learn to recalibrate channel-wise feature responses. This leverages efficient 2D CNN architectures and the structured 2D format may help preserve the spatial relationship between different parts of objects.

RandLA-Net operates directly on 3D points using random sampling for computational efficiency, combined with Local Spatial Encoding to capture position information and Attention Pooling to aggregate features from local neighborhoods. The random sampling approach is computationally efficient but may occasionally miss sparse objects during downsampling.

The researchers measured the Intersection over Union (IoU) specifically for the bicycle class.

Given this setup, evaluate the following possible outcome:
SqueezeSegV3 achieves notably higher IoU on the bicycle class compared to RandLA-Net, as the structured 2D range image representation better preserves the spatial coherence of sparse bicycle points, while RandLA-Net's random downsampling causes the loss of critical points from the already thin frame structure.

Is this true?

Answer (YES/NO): YES